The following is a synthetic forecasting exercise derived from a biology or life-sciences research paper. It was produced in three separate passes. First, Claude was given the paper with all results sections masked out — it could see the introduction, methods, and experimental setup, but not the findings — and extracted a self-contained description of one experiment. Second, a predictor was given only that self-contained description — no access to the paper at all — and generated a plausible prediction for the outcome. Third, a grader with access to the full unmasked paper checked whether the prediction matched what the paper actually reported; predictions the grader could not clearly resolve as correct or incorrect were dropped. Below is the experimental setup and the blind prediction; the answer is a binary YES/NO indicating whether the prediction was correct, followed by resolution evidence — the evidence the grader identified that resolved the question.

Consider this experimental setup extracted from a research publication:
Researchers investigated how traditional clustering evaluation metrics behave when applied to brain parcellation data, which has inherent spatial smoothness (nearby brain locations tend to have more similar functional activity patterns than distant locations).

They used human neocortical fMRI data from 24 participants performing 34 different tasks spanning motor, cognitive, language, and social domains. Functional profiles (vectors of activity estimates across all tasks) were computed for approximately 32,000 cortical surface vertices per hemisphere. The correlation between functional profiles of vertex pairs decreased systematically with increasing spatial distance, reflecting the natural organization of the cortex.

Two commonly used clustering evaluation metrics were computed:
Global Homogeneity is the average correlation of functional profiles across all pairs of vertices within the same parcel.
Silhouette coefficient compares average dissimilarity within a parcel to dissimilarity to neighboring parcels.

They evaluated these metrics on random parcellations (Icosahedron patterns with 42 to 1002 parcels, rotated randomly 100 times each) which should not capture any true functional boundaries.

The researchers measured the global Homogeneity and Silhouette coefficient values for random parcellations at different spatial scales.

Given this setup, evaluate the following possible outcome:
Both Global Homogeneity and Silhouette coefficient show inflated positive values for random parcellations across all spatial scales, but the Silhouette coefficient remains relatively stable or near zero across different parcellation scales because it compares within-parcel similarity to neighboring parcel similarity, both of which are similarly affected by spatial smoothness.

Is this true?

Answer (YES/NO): NO